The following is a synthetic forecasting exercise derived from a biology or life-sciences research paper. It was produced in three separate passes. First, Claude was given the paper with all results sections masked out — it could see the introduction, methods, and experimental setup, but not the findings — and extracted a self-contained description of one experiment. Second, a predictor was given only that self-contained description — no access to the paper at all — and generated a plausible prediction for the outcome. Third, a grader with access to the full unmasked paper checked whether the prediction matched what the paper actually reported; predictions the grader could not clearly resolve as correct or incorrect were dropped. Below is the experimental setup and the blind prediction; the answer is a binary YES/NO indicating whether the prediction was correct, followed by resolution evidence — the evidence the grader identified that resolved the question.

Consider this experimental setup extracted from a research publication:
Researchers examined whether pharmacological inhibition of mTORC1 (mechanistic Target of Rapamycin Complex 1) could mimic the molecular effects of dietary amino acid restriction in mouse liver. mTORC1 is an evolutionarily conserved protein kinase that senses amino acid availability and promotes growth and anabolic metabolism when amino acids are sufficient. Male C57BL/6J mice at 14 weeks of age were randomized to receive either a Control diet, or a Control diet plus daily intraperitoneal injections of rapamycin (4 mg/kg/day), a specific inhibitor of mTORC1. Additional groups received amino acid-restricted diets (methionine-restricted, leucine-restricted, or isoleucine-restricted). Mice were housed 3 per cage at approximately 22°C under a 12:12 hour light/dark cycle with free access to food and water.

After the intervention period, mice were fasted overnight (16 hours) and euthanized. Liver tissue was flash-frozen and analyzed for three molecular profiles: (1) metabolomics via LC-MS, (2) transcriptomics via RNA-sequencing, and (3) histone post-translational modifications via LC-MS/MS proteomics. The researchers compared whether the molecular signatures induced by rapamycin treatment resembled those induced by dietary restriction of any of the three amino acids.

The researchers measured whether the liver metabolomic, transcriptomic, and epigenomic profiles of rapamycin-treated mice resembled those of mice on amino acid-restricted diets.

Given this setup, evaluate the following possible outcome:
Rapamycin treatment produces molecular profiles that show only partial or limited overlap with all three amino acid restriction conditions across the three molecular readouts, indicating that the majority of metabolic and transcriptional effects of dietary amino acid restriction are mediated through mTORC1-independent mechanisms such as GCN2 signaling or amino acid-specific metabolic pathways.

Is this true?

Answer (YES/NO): YES